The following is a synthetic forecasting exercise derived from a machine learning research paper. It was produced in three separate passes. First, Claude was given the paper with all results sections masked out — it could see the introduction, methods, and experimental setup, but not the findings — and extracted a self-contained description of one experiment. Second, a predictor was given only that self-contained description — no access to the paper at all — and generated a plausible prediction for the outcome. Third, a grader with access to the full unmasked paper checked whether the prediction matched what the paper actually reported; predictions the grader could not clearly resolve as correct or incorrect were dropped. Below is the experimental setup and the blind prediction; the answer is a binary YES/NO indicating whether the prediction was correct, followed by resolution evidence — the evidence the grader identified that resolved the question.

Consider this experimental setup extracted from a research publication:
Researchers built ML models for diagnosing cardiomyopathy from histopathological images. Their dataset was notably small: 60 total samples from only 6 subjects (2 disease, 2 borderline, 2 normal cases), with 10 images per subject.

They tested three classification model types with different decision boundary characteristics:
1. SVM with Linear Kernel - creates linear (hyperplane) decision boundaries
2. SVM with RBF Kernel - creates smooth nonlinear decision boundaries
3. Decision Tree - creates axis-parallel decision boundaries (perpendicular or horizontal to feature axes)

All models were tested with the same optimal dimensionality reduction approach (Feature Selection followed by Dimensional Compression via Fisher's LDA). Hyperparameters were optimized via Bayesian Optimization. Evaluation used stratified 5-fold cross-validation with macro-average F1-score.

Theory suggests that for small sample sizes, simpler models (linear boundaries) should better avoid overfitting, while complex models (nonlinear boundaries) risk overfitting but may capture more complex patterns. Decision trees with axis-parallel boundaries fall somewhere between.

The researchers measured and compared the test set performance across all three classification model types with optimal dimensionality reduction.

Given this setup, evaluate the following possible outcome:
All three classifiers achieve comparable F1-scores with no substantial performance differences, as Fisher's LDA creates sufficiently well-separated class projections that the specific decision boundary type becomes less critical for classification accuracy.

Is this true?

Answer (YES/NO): NO